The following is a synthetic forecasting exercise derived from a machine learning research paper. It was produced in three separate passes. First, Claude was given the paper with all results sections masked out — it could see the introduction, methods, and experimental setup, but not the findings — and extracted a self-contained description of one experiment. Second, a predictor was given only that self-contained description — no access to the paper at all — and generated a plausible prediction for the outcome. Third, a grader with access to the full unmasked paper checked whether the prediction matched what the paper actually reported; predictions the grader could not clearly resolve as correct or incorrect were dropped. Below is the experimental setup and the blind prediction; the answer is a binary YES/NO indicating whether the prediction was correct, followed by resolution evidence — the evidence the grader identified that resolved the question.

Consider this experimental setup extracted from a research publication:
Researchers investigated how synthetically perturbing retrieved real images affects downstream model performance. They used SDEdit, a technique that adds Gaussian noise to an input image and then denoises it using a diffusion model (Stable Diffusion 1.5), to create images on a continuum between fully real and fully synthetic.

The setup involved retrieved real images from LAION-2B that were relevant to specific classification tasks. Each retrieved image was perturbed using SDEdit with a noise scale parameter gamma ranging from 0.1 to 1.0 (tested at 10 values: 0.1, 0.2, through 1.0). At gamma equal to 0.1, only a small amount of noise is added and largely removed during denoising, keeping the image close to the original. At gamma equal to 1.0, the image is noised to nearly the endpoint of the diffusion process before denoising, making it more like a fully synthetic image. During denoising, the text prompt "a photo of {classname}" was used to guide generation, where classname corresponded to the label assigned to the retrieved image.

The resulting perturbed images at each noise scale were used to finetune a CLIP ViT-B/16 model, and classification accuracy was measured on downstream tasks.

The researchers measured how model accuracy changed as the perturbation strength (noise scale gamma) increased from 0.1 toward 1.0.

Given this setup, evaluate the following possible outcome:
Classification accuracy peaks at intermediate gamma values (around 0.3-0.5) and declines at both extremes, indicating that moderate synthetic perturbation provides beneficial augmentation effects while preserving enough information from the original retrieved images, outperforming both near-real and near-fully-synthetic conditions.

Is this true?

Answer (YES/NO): NO